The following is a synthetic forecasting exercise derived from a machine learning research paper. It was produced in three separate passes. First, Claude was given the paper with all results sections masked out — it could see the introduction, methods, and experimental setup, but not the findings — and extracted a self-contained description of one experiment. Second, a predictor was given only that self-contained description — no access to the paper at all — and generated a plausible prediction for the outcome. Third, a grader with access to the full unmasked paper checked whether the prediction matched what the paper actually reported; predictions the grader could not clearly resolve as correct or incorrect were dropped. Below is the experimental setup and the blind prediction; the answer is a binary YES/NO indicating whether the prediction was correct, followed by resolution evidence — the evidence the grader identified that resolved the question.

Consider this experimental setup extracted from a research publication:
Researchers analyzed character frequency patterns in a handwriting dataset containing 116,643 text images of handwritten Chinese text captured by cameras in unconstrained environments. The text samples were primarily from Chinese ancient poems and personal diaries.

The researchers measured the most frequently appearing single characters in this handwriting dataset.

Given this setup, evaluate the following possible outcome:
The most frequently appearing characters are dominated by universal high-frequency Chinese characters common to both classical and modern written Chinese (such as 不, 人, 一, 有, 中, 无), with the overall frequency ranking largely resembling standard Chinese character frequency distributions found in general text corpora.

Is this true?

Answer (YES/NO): NO